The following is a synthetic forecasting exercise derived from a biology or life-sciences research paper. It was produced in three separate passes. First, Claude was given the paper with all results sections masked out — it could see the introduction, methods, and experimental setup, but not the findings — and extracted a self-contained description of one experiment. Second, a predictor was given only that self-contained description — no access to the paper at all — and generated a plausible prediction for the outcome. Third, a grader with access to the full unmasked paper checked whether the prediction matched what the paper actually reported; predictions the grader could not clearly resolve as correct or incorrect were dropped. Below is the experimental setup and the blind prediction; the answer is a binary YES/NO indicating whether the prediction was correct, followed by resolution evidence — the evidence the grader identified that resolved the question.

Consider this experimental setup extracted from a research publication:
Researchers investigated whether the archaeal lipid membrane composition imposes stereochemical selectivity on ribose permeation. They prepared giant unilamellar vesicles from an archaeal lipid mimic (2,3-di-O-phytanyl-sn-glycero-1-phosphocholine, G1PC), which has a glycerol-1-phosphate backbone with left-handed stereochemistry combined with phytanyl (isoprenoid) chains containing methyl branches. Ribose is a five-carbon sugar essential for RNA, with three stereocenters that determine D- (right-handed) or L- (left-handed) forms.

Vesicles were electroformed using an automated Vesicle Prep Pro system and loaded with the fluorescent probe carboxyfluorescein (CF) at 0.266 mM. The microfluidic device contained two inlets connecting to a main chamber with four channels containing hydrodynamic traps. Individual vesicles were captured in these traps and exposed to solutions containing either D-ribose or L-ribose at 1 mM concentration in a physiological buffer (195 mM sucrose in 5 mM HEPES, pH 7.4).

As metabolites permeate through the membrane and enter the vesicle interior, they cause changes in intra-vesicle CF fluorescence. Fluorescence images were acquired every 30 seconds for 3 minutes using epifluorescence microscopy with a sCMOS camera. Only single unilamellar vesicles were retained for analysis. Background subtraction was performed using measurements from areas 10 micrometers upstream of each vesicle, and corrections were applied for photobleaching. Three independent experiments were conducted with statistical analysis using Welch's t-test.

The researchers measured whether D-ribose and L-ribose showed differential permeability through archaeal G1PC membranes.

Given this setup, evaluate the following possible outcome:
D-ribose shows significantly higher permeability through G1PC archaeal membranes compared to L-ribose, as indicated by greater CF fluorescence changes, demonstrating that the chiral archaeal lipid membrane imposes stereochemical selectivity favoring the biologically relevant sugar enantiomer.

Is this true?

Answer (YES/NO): YES